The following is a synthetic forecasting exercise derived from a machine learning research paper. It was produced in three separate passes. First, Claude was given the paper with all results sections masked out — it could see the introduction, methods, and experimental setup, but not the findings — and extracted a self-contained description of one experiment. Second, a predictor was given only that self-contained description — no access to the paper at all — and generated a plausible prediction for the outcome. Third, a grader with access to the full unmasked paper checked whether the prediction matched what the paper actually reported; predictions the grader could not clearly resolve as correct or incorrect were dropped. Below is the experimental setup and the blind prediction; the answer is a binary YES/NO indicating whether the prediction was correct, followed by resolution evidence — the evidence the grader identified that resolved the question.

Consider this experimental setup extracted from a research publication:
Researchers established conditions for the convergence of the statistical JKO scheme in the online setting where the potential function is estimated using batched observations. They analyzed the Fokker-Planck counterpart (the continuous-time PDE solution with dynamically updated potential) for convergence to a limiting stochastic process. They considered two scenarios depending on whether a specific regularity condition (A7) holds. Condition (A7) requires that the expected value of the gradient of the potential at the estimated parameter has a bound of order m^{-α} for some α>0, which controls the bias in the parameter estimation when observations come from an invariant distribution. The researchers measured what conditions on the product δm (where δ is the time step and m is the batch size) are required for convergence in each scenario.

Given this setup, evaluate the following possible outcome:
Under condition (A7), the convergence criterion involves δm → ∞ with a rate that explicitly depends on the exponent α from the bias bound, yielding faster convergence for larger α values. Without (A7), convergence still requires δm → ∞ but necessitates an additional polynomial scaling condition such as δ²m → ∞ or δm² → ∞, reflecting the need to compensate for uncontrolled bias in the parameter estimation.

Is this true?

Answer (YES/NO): NO